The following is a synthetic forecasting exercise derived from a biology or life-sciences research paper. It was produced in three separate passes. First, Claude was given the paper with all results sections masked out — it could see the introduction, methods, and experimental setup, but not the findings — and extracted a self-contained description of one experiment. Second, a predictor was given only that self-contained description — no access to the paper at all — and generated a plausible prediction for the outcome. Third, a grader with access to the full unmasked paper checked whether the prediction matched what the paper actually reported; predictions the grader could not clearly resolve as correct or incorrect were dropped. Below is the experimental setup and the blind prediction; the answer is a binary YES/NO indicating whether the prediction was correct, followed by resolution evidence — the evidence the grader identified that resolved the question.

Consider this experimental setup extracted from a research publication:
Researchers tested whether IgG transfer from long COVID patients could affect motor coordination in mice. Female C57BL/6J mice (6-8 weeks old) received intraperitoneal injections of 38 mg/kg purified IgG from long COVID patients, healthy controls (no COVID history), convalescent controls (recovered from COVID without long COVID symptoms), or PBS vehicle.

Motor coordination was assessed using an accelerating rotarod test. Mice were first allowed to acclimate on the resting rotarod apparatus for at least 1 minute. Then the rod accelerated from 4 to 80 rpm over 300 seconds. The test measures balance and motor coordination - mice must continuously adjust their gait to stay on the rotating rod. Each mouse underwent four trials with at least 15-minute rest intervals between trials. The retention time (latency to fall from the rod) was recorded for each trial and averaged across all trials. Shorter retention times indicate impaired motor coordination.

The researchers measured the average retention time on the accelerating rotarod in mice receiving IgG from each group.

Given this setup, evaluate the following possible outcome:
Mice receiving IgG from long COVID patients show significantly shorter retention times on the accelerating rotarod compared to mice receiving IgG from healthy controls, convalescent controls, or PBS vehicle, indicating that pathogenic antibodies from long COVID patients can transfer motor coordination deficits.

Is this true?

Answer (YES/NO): NO